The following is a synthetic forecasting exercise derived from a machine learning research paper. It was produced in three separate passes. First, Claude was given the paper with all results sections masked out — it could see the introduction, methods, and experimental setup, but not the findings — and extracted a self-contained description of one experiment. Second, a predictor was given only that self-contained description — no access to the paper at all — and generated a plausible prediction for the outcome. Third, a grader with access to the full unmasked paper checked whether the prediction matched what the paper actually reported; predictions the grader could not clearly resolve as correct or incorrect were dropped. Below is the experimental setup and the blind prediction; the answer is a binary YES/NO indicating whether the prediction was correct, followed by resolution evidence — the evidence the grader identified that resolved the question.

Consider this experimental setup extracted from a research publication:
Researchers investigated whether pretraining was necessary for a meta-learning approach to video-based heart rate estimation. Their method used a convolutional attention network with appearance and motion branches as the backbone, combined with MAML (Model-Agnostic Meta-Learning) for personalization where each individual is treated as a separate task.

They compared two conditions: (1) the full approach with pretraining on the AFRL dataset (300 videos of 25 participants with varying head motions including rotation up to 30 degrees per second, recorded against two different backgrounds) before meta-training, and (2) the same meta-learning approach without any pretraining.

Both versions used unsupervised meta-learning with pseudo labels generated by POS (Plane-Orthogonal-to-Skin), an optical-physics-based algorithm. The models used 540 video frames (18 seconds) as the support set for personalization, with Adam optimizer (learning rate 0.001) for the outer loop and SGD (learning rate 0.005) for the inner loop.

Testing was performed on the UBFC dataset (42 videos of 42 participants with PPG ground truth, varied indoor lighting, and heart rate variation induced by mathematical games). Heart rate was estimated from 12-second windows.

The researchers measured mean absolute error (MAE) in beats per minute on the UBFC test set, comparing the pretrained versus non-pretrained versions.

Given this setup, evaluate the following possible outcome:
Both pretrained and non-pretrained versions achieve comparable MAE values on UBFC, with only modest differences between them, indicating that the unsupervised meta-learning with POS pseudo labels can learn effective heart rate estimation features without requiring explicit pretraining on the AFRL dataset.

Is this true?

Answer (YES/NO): NO